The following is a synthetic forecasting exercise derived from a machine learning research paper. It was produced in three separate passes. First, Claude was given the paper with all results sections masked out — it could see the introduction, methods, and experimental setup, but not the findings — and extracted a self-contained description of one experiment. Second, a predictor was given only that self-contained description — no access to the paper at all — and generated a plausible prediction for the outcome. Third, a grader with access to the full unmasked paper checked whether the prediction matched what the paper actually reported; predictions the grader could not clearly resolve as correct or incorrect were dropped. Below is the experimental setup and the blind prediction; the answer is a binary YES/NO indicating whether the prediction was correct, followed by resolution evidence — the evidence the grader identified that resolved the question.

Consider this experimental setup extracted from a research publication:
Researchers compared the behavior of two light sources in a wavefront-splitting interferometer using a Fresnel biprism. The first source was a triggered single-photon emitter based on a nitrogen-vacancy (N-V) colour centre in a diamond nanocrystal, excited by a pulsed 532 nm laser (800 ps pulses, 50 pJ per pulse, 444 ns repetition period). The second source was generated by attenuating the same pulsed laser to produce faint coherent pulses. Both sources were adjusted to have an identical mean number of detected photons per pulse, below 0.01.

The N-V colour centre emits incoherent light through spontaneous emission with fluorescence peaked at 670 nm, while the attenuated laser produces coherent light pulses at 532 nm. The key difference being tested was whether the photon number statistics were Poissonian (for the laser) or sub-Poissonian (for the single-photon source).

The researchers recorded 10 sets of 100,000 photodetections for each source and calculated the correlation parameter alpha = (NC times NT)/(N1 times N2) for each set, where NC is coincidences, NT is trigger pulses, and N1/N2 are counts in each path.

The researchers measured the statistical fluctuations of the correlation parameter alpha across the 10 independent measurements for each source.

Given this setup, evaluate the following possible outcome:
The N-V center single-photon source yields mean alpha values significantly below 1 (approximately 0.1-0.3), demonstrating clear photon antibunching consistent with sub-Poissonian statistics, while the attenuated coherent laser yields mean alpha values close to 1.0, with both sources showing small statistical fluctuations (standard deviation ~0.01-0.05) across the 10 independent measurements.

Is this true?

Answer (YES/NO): NO